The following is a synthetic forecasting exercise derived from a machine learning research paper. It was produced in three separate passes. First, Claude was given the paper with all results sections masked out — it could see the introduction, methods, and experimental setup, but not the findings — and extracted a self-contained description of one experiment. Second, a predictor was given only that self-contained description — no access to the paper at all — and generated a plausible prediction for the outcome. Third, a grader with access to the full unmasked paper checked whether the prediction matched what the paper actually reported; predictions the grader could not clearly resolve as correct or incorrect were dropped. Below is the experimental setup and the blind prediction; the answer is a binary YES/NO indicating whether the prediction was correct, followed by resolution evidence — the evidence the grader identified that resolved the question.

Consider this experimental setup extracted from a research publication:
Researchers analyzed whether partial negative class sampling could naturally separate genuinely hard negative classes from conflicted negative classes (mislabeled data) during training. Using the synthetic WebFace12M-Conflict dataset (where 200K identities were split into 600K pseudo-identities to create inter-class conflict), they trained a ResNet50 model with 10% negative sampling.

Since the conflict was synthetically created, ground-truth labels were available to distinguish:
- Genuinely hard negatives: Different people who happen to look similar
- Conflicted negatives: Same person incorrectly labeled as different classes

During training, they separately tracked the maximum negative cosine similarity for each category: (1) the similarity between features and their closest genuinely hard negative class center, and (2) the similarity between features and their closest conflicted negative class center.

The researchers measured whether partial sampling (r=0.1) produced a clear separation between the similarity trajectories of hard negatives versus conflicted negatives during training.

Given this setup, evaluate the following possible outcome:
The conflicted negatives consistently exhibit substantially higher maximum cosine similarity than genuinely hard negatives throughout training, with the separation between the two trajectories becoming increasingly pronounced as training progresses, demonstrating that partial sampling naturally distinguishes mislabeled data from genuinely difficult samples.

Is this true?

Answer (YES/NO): YES